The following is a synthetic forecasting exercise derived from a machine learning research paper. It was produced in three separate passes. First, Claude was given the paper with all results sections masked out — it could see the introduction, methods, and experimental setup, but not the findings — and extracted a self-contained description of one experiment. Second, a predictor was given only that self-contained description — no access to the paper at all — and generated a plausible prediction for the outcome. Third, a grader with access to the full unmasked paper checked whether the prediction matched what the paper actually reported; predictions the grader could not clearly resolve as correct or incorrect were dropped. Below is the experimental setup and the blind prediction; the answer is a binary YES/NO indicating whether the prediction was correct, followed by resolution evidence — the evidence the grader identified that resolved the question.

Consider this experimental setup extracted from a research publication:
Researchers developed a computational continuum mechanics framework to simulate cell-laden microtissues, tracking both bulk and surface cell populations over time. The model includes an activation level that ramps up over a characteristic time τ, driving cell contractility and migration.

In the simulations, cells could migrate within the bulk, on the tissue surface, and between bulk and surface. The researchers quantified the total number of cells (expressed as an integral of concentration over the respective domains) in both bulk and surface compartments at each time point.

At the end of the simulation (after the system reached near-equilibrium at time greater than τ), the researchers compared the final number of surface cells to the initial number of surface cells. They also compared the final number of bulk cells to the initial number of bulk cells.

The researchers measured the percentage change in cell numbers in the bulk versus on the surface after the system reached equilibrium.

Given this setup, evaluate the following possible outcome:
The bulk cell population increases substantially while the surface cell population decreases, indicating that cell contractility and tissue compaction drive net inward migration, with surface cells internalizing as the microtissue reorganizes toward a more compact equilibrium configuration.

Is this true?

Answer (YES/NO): NO